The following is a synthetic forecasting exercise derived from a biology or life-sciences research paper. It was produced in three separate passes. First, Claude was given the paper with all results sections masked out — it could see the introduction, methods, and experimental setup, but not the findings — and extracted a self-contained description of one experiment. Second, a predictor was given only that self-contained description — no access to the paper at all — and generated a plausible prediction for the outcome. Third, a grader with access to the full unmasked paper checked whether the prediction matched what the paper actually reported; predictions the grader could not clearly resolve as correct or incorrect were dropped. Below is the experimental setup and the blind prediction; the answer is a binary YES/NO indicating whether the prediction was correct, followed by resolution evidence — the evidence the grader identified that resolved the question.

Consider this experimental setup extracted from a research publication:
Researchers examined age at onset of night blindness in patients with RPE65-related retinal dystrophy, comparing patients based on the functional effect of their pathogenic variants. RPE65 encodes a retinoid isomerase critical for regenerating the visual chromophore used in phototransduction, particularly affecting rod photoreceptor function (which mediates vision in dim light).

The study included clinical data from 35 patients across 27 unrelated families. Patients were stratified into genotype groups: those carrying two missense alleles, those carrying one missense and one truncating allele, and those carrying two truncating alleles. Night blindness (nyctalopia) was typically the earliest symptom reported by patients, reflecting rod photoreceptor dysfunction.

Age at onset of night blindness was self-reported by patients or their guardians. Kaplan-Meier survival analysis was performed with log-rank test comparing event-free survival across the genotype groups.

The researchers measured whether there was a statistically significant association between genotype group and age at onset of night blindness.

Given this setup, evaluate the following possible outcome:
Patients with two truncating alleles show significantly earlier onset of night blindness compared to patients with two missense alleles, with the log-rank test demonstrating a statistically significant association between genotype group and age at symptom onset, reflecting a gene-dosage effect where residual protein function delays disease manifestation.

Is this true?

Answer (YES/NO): NO